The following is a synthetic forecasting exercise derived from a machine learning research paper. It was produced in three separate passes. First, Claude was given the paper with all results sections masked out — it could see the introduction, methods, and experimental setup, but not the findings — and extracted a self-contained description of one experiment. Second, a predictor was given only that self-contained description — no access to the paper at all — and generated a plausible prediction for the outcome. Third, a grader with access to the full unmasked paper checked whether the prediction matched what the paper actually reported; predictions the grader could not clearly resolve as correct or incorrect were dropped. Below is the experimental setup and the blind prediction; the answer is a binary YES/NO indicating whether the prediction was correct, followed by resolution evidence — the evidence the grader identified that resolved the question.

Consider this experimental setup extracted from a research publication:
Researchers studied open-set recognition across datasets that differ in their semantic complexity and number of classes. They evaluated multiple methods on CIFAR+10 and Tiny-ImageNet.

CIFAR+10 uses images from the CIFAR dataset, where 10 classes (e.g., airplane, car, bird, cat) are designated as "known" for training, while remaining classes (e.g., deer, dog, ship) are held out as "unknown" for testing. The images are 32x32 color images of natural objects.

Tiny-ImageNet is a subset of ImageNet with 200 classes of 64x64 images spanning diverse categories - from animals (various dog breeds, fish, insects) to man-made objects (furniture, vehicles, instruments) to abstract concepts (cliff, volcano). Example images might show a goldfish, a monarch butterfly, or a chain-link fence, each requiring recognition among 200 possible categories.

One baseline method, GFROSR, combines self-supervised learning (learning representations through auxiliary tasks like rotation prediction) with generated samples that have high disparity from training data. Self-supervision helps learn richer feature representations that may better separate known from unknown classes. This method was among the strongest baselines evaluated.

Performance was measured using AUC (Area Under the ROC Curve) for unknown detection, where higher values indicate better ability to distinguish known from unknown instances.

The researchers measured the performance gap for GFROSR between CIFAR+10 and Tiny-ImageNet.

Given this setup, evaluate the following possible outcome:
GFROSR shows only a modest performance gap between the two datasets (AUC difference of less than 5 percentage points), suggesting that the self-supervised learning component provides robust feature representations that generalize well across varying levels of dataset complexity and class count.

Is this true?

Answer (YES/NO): NO